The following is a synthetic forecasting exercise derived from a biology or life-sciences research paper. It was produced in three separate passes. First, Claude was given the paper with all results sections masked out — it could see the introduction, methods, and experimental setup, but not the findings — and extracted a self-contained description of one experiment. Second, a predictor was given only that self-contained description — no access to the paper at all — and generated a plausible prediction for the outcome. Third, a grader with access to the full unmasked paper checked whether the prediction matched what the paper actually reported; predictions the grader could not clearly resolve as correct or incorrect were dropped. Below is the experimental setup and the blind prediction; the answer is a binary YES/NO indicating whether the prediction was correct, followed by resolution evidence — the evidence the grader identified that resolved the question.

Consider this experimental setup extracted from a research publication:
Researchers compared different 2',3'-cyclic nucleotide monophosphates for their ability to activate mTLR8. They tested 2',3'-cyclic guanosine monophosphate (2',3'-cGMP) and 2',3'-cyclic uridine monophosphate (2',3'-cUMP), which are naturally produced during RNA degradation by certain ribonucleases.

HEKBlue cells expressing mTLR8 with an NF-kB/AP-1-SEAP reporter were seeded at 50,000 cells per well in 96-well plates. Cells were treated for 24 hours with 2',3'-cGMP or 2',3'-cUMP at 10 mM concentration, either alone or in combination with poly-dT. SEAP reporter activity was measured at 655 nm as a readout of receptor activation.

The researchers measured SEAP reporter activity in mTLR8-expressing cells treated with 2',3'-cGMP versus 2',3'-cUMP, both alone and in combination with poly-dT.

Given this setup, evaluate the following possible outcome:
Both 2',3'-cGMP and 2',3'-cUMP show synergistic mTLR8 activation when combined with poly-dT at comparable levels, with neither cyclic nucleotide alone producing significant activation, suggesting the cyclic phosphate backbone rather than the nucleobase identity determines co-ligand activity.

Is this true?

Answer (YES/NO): NO